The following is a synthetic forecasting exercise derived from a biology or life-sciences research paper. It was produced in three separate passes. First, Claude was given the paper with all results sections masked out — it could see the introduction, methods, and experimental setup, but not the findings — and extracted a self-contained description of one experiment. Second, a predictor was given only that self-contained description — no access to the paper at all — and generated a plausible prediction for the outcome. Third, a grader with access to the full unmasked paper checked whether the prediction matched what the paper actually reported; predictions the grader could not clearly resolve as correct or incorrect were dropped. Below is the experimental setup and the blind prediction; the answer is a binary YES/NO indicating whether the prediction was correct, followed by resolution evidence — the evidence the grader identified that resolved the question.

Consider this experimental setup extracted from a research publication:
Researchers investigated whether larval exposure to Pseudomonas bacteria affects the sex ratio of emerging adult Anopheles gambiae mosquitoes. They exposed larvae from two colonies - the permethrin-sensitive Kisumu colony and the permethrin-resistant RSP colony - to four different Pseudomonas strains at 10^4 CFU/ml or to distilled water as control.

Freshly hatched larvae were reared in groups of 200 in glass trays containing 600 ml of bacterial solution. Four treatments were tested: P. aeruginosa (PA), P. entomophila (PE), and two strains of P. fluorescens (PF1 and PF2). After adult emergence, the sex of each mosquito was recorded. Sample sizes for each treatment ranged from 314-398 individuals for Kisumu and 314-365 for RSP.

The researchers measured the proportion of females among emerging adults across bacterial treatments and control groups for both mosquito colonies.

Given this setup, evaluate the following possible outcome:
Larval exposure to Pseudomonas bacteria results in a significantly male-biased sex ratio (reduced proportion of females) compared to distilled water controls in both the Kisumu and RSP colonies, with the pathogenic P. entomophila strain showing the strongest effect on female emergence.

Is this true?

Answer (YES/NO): NO